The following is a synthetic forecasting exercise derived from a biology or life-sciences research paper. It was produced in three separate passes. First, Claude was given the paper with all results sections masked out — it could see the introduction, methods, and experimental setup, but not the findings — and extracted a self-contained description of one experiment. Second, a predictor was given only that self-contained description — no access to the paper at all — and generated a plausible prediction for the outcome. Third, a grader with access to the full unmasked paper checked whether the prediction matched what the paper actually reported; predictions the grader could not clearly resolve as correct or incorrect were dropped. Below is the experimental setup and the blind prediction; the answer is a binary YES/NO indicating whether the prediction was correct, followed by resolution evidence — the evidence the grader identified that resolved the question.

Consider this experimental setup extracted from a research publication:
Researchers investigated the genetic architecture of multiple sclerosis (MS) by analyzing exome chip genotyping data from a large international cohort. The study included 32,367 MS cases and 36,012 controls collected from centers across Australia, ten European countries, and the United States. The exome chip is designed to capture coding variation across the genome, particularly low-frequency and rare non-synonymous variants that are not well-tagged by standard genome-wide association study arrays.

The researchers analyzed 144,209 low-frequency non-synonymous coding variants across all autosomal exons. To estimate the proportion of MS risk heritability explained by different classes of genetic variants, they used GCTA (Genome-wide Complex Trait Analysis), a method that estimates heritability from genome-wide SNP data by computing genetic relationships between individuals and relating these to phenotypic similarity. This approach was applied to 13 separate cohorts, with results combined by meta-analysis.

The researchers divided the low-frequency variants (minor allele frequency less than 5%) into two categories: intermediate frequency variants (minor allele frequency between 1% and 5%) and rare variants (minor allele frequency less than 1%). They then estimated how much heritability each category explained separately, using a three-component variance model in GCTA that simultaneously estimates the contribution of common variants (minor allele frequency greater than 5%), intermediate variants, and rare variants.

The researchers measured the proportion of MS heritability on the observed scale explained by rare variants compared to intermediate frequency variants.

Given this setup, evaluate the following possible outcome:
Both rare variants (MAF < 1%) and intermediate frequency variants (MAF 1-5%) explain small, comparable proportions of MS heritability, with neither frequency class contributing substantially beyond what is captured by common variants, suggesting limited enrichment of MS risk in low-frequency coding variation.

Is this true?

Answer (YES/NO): NO